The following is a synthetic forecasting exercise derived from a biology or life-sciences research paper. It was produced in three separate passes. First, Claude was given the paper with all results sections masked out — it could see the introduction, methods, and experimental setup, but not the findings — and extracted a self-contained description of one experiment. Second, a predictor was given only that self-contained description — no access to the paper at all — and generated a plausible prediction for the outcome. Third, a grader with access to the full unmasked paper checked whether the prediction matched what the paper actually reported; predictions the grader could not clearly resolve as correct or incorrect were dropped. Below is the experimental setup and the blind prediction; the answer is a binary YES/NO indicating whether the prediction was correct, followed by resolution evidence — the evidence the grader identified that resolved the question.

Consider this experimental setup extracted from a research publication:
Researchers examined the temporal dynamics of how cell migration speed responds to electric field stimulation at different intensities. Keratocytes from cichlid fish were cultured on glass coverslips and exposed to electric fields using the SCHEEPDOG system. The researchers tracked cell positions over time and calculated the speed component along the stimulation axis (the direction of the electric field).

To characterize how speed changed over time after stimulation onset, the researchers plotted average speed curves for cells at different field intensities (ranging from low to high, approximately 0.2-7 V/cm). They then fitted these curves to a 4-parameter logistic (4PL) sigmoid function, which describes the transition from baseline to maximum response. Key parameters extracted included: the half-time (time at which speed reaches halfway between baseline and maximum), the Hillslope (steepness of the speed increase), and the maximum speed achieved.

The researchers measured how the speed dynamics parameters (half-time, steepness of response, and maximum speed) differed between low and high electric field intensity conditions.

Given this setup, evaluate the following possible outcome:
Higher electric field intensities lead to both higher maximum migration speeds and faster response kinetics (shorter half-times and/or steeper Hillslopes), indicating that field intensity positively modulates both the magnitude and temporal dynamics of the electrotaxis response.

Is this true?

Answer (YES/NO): YES